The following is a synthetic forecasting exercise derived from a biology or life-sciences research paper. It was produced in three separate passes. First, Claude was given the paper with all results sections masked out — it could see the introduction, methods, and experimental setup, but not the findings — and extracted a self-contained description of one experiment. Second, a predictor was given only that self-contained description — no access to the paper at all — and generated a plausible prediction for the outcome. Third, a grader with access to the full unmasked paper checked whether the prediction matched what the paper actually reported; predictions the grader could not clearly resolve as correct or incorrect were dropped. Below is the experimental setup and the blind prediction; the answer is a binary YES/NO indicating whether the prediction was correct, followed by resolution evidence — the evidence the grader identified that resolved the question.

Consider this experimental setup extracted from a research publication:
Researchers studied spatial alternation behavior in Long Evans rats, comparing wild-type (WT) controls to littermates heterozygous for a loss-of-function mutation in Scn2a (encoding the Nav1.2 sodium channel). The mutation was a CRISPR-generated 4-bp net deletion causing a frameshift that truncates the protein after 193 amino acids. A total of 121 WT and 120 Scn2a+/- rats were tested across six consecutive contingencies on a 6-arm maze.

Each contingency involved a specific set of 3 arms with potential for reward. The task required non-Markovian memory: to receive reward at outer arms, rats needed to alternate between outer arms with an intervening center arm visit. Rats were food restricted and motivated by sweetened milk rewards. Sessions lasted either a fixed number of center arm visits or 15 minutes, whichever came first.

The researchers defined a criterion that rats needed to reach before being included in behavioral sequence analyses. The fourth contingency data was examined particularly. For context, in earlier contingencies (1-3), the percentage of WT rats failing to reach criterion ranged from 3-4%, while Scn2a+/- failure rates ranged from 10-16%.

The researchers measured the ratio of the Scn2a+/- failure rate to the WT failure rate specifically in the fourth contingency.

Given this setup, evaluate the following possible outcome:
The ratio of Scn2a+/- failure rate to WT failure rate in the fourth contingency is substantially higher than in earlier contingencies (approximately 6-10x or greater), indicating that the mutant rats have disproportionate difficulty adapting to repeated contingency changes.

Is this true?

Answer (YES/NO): YES